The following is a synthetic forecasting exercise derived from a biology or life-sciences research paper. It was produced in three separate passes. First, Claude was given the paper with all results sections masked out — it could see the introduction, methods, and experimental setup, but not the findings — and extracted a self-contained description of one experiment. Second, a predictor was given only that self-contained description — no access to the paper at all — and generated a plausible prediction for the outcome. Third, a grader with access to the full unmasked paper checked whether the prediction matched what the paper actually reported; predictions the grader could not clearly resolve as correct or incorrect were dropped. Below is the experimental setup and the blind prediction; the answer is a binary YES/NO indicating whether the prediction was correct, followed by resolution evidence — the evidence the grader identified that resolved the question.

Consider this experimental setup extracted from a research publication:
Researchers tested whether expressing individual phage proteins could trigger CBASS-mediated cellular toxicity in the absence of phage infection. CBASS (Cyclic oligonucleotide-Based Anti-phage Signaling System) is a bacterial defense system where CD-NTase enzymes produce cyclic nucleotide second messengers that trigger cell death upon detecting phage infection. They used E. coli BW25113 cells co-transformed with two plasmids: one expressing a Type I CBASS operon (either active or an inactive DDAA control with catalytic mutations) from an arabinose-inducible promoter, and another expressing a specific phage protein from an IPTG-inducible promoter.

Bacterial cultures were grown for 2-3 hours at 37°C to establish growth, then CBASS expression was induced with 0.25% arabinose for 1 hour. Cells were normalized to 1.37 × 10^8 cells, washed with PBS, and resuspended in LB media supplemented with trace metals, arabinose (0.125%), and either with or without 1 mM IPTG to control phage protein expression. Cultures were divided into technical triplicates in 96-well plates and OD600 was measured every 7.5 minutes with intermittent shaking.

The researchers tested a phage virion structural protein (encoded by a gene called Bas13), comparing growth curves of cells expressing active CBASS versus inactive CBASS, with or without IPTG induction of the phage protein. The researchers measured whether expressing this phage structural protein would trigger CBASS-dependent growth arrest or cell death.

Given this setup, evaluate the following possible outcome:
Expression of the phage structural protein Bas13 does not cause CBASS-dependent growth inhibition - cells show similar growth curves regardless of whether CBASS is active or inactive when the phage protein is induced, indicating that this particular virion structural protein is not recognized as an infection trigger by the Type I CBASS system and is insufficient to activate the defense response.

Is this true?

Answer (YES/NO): NO